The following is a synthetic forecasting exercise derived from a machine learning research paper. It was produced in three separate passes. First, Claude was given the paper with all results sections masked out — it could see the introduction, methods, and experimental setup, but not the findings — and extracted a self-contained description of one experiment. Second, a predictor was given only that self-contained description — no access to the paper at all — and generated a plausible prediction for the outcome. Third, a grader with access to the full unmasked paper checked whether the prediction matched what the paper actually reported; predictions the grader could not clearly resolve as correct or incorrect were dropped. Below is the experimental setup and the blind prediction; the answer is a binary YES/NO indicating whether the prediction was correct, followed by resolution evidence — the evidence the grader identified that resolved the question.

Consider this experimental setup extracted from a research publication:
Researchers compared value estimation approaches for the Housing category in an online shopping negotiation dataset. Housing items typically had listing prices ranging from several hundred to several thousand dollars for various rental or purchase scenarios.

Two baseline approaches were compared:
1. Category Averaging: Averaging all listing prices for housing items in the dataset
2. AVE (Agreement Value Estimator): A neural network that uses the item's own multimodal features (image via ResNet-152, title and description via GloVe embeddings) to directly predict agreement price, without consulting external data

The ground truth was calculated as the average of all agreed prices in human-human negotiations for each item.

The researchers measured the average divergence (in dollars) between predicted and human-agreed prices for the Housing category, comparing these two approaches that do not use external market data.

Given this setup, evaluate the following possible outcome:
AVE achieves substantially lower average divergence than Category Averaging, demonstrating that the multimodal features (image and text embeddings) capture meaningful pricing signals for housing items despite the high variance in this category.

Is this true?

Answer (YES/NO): NO